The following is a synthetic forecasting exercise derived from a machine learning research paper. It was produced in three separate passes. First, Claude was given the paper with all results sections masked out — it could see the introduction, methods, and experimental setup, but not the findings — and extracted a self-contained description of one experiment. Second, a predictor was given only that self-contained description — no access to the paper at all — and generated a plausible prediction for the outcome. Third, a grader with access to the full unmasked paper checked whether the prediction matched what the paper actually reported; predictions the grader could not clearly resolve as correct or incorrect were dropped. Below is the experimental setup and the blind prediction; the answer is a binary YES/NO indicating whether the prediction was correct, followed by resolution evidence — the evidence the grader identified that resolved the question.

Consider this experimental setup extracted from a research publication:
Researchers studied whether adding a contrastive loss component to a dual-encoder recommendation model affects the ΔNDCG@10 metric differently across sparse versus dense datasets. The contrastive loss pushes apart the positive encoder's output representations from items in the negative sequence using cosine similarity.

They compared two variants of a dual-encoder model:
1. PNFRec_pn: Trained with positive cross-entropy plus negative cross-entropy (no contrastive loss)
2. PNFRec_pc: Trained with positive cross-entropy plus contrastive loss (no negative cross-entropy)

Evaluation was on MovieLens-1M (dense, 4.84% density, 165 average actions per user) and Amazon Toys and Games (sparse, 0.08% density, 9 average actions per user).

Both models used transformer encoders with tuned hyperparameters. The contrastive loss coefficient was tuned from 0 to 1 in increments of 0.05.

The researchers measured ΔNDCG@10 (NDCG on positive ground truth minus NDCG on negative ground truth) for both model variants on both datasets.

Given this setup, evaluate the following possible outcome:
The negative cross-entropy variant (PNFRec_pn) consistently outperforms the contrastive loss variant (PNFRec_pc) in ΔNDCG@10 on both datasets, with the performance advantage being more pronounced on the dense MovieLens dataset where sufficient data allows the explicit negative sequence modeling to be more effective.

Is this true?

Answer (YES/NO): NO